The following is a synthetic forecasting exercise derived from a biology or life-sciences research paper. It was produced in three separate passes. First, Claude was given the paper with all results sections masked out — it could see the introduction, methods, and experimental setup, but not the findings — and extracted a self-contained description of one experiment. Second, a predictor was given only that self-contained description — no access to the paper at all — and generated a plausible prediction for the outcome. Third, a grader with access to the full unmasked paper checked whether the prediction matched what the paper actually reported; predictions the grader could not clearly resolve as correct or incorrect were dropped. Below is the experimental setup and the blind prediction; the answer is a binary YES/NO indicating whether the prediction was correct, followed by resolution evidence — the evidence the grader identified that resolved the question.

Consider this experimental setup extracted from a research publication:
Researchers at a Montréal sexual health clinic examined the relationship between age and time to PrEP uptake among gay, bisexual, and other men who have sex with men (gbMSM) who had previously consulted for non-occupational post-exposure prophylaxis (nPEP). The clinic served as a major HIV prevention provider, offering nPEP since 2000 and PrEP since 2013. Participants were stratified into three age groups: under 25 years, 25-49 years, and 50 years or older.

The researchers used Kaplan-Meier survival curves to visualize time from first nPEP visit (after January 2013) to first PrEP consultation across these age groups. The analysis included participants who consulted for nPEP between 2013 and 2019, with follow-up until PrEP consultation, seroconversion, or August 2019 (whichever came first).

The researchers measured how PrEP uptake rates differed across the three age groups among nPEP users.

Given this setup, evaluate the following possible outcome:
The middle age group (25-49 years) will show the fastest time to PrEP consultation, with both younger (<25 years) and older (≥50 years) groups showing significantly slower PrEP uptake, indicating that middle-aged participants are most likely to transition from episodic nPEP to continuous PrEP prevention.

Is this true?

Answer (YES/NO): NO